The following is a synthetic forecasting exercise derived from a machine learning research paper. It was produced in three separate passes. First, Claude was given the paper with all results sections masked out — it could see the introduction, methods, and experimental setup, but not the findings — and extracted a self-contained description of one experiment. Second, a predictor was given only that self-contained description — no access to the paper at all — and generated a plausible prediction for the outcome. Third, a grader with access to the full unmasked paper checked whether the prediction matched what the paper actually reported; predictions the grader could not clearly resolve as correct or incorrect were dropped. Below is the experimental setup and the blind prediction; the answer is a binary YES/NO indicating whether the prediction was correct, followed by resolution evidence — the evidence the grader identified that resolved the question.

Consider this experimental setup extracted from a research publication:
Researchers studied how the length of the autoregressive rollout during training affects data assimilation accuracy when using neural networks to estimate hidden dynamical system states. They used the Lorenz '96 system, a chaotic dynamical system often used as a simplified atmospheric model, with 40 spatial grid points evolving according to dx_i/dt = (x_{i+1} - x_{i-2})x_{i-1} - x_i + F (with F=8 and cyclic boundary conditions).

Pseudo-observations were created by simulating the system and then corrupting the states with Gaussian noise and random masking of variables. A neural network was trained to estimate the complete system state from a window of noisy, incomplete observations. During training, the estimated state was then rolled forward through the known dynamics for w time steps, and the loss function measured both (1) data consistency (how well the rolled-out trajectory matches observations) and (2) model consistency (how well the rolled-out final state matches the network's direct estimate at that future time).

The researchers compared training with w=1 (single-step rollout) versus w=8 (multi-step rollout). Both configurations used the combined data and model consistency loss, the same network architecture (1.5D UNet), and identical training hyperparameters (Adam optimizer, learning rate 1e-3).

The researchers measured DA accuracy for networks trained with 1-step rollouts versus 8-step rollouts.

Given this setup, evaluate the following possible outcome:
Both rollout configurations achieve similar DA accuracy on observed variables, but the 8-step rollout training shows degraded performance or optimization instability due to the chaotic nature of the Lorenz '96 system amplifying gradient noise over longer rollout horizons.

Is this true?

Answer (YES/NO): NO